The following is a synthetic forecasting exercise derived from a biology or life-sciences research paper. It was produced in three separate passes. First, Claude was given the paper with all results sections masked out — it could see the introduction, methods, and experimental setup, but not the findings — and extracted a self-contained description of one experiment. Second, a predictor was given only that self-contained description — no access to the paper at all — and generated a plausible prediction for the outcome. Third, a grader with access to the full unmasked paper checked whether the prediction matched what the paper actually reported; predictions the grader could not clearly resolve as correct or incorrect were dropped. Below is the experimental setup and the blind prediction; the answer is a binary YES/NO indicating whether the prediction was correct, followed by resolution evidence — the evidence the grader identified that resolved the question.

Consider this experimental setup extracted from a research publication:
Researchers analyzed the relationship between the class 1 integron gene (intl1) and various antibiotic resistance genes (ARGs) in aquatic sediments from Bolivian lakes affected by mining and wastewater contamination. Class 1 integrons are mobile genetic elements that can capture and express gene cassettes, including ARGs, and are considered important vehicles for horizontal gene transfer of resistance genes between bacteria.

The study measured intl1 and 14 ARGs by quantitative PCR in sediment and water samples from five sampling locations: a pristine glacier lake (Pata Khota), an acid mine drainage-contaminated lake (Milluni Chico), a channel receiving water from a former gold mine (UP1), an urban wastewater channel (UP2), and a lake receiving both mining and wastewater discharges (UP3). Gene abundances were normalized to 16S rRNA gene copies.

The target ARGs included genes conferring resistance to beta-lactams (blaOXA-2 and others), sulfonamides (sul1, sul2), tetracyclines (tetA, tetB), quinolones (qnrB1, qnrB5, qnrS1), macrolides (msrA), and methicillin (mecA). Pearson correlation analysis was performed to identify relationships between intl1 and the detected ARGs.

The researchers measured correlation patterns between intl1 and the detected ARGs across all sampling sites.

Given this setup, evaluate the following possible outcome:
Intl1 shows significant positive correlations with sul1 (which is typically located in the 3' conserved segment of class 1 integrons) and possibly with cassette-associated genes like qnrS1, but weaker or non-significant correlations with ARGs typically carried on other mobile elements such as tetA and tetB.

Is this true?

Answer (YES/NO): NO